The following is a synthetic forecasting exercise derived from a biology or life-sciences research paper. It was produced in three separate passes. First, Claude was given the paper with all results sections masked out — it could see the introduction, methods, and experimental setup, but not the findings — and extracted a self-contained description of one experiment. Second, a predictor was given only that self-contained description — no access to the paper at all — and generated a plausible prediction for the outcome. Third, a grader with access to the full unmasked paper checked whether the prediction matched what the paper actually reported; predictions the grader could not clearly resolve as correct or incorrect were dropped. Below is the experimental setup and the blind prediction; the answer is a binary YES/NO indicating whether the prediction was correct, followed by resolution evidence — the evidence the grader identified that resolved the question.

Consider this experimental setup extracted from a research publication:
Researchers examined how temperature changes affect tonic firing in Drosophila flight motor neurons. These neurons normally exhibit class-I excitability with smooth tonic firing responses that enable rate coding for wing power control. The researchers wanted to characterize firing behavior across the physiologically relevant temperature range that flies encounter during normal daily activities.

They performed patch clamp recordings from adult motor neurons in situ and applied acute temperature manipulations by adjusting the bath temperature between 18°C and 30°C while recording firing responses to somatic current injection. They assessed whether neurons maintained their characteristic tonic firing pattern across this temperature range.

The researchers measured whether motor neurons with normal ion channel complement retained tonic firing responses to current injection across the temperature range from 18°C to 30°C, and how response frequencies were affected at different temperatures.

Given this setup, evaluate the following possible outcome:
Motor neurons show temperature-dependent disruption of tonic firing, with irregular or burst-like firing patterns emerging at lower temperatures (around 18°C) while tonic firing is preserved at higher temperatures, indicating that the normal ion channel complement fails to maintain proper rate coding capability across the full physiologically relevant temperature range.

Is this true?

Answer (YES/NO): NO